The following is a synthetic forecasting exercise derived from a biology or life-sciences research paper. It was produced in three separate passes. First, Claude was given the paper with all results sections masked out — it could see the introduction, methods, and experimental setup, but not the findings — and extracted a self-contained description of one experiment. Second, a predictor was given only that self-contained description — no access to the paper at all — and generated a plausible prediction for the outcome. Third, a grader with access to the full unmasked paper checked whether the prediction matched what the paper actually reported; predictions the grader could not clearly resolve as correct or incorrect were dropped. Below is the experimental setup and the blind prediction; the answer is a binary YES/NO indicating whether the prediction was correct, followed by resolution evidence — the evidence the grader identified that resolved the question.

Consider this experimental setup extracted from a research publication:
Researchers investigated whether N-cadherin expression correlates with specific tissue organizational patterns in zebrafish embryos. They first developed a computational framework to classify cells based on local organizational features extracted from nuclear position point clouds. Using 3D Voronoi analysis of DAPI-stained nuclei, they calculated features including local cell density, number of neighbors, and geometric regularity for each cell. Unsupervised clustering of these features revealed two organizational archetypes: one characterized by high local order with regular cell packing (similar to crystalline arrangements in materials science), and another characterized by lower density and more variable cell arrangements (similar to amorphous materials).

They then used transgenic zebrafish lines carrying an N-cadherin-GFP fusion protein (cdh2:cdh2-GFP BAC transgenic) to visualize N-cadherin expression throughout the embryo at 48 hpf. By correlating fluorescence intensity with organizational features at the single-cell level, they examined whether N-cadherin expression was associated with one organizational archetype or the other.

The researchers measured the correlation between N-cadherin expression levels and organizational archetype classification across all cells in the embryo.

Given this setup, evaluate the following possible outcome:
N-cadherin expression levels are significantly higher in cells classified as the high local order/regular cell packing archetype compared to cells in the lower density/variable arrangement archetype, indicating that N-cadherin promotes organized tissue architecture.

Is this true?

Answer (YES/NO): NO